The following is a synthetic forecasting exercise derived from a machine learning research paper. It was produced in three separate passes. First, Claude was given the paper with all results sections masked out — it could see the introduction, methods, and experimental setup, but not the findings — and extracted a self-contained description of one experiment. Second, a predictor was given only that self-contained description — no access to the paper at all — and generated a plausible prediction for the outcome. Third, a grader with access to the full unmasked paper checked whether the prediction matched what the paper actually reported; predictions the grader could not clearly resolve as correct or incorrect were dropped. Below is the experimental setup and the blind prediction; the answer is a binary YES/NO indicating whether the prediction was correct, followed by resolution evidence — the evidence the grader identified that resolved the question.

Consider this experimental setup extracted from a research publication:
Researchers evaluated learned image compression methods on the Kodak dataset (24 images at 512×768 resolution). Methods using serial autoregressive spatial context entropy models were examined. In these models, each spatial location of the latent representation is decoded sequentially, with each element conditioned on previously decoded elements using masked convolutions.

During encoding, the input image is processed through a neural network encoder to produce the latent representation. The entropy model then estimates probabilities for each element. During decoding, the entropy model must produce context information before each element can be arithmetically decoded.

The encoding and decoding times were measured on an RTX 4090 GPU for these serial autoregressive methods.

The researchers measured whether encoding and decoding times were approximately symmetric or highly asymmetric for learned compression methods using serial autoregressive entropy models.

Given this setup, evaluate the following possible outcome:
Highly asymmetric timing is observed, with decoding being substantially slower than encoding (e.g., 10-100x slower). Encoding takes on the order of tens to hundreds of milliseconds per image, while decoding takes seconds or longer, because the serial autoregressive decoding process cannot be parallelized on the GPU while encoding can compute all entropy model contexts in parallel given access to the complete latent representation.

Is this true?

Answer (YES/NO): NO